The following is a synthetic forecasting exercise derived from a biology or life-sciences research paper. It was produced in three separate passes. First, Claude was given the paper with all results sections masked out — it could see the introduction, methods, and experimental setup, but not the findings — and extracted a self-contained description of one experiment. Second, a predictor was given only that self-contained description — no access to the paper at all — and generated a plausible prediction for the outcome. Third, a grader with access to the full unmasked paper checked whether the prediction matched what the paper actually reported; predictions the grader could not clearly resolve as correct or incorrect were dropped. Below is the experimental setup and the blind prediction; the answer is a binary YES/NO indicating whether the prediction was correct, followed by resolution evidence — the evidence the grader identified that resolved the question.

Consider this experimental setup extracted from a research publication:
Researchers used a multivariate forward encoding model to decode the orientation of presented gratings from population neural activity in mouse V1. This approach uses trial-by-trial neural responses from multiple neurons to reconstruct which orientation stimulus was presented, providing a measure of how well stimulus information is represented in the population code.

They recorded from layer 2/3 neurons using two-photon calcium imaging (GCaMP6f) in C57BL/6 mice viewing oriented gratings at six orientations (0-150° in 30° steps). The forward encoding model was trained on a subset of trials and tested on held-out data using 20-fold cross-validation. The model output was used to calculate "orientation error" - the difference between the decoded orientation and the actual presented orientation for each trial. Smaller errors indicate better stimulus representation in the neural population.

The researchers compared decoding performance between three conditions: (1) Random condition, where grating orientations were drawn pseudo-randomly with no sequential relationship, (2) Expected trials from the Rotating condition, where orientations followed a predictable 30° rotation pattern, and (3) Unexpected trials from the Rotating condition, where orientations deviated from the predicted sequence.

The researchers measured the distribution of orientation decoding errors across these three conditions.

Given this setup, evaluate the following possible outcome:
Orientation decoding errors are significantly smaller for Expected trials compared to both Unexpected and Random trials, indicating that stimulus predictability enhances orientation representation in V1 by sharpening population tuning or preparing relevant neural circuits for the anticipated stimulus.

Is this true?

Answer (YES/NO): NO